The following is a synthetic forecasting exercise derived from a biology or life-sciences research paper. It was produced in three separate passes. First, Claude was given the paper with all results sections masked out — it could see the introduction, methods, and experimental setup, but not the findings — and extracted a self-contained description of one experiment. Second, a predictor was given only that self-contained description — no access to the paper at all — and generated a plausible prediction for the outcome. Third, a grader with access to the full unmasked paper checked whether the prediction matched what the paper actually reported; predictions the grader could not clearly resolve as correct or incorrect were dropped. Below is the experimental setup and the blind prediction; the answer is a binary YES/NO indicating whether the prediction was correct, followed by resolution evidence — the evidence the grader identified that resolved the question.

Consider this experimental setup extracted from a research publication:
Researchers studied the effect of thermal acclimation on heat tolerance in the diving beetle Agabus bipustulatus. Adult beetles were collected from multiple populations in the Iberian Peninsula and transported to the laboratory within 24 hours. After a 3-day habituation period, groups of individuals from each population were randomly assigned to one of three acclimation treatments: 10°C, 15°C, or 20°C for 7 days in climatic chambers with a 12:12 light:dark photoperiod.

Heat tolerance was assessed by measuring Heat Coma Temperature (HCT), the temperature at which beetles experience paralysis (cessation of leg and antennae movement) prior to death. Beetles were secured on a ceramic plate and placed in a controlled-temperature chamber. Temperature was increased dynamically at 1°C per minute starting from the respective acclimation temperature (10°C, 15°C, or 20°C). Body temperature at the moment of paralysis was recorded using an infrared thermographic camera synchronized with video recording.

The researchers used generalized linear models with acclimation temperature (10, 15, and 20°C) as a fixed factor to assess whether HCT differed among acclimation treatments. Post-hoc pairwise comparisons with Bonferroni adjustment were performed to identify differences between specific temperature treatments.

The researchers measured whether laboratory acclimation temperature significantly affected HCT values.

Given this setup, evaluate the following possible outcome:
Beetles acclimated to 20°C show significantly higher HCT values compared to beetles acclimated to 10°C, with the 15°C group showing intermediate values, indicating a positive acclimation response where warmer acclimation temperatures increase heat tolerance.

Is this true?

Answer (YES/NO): NO